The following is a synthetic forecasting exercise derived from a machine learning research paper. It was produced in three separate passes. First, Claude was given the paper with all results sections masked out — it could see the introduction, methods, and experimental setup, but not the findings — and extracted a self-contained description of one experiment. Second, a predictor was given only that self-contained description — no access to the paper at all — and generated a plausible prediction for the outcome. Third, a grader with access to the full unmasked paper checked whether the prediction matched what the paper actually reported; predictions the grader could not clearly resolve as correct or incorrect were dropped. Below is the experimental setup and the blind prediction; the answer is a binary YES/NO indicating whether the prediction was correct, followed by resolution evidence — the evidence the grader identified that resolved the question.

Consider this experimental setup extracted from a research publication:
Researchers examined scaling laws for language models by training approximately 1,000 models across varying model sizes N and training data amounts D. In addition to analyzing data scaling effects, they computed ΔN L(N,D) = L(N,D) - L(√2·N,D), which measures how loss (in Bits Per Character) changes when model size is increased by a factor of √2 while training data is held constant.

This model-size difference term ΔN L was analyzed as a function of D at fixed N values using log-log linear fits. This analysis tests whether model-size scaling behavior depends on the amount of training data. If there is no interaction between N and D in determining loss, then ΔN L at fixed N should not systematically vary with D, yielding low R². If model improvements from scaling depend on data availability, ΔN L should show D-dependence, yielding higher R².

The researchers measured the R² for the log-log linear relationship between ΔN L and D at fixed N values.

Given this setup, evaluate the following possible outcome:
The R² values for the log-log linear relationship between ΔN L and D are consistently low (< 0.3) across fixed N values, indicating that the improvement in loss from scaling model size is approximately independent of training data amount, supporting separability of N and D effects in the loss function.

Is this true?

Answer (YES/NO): NO